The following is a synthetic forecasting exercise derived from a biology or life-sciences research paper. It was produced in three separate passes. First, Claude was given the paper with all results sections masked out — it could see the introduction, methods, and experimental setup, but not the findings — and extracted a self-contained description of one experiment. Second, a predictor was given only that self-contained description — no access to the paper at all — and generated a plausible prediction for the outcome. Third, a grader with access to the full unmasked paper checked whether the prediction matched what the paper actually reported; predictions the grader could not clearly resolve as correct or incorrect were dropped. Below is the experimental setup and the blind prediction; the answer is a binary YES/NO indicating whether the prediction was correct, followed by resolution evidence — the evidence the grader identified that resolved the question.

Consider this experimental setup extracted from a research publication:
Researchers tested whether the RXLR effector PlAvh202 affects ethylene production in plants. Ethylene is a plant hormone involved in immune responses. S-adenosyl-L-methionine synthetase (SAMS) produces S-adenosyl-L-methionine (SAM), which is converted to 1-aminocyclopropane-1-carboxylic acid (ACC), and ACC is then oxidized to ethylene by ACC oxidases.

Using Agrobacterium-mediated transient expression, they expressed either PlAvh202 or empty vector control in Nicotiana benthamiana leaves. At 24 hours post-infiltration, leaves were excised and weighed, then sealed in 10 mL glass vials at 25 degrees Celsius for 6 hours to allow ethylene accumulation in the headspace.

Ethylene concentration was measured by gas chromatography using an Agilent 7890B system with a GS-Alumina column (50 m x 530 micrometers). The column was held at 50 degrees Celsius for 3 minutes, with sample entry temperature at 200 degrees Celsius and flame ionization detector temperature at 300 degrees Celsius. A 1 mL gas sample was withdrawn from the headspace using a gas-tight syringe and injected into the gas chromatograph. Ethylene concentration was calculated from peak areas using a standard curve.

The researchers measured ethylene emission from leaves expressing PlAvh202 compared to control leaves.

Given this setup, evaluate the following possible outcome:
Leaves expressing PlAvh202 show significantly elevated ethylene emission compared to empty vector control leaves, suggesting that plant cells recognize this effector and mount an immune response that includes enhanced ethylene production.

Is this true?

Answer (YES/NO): NO